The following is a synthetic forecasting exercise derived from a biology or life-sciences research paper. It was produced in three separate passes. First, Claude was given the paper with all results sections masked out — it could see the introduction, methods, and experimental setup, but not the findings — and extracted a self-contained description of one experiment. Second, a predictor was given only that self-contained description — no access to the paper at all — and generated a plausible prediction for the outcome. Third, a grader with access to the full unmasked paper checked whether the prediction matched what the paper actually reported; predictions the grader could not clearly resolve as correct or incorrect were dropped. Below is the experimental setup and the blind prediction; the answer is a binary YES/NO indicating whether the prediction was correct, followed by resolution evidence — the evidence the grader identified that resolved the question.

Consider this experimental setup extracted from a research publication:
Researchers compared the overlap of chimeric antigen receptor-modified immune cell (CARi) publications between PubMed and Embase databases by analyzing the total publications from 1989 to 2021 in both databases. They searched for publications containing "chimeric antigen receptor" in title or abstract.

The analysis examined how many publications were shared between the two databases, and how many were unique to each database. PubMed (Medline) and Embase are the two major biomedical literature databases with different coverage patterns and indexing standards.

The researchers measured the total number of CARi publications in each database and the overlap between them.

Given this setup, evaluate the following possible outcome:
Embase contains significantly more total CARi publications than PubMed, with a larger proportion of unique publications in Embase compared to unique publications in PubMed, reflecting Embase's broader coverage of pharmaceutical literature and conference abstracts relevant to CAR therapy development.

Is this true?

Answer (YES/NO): YES